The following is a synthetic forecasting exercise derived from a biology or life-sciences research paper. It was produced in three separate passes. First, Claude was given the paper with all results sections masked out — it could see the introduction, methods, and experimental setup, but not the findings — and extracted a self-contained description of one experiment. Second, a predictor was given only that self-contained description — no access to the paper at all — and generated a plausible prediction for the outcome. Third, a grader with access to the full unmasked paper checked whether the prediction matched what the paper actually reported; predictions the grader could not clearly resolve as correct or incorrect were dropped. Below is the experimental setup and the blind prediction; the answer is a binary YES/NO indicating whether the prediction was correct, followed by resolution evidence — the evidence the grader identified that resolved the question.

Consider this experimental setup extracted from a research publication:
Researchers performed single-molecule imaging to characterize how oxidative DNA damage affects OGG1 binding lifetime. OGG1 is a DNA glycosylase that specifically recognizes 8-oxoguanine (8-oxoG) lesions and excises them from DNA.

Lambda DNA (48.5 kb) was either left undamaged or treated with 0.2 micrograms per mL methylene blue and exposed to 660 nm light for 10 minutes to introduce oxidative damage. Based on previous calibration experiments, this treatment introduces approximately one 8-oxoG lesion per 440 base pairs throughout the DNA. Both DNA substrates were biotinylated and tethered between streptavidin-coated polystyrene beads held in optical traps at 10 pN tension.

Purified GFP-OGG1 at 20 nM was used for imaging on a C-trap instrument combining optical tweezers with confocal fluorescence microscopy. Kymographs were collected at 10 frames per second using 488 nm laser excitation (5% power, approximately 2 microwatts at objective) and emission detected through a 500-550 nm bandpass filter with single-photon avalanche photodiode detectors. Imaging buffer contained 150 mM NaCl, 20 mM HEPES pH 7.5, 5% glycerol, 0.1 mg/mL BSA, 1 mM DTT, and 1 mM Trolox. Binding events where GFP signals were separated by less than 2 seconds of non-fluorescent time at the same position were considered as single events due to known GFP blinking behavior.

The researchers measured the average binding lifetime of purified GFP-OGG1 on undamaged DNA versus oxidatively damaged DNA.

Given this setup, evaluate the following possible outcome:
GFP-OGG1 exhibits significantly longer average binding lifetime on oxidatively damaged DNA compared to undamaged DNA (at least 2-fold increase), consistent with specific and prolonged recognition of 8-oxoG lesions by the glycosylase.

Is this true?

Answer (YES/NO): NO